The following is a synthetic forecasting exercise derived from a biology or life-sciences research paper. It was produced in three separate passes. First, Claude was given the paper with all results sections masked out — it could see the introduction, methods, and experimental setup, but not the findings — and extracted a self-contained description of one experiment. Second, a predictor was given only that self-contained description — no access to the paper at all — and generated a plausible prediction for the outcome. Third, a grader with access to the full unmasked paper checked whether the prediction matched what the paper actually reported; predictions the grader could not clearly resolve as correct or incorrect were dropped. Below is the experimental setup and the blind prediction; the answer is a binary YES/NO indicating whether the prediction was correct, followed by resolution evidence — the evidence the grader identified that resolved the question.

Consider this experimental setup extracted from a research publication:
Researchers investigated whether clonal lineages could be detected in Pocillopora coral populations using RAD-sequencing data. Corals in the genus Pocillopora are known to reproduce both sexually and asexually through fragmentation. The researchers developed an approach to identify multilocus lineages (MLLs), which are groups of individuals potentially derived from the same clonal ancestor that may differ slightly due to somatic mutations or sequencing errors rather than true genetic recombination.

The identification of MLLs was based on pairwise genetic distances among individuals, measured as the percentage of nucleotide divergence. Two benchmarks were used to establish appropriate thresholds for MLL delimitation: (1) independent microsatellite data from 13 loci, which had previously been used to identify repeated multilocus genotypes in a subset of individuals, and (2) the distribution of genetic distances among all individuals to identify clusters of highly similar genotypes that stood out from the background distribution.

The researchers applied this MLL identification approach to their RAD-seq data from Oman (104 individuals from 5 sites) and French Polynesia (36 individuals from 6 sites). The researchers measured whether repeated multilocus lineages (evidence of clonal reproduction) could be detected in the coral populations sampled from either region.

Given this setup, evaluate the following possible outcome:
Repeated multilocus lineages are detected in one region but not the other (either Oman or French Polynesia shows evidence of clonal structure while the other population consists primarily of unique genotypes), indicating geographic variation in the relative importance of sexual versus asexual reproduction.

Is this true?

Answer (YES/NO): NO